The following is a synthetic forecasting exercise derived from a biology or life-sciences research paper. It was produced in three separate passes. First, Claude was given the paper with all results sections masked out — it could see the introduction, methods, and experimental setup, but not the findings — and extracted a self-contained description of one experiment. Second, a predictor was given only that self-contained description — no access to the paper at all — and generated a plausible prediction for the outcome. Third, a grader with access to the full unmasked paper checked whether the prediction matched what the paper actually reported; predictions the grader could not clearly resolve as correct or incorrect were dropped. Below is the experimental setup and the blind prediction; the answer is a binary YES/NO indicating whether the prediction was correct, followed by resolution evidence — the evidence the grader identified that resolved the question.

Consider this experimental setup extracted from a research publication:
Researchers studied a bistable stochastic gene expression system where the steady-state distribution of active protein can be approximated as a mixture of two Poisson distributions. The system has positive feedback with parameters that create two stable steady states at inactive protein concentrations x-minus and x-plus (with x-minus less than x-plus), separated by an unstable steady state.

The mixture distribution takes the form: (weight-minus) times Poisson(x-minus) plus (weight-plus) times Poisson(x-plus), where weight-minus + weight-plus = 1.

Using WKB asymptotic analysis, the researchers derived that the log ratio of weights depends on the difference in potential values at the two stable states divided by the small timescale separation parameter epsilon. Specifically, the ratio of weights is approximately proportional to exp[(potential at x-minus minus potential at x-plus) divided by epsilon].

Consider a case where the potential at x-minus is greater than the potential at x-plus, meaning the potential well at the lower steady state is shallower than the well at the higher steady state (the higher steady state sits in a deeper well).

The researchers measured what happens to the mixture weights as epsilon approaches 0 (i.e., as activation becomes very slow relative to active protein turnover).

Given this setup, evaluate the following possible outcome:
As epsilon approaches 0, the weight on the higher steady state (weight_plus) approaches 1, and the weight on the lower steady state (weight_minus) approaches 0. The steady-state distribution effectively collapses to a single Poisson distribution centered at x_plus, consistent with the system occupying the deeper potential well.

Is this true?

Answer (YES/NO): YES